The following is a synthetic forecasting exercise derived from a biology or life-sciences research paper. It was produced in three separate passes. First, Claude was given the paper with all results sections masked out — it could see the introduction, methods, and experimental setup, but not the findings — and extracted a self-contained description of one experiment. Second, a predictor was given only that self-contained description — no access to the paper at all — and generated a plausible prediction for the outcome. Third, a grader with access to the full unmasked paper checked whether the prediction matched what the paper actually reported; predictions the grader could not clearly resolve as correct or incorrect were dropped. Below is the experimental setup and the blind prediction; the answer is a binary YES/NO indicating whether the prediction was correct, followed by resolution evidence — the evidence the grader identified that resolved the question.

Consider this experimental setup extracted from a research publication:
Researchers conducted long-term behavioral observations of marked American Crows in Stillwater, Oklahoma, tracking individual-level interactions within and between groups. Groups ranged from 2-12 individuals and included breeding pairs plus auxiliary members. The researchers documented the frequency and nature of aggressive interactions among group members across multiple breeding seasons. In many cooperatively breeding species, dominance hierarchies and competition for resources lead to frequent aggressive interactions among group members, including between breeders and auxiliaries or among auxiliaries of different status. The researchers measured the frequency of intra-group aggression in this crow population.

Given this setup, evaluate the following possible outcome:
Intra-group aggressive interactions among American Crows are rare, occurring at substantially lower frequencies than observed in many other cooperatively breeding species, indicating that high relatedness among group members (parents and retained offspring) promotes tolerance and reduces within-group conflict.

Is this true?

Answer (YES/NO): NO